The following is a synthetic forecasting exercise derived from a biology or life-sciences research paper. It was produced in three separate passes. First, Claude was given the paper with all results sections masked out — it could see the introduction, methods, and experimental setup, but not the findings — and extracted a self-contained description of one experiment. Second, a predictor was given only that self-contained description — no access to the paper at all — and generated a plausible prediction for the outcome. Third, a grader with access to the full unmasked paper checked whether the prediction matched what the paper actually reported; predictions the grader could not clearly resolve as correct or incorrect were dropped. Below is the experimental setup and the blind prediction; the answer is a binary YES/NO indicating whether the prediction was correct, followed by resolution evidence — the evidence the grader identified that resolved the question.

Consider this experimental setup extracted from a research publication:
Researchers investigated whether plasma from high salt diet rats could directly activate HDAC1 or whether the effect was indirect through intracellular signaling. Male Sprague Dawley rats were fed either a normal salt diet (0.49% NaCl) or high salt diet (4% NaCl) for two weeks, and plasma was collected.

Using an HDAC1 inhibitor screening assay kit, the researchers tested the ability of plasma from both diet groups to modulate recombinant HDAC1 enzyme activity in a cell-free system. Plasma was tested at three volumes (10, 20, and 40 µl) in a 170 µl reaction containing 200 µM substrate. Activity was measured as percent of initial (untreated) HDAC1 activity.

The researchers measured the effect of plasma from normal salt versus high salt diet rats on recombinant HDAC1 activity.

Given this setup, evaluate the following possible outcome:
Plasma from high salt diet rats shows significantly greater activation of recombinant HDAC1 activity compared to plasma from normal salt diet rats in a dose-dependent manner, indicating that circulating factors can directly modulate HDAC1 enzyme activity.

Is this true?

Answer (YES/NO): NO